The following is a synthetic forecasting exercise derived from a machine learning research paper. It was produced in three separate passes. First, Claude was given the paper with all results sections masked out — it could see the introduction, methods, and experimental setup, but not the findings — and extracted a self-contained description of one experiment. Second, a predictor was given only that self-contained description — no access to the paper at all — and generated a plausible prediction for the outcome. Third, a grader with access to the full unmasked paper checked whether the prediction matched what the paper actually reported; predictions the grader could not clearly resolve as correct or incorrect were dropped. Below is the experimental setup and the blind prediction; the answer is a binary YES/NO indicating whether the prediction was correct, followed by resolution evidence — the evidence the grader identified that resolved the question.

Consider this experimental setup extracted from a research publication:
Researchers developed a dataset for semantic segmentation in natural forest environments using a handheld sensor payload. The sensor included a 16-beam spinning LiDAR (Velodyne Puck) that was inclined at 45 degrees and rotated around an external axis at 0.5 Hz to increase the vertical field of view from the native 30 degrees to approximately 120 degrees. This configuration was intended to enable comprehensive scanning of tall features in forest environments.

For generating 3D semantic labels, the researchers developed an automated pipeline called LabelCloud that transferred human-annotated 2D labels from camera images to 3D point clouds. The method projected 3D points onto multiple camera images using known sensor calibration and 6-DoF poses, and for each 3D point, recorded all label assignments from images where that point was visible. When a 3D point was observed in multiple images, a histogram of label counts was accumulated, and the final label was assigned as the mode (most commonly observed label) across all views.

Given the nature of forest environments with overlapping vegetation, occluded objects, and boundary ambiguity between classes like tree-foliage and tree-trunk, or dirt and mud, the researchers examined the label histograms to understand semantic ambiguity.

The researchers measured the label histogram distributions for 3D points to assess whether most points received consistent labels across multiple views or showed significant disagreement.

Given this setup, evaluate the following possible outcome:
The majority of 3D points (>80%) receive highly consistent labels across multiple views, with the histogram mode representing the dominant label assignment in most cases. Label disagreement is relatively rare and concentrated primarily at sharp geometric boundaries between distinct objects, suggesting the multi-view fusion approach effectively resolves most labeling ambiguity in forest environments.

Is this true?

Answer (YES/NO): NO